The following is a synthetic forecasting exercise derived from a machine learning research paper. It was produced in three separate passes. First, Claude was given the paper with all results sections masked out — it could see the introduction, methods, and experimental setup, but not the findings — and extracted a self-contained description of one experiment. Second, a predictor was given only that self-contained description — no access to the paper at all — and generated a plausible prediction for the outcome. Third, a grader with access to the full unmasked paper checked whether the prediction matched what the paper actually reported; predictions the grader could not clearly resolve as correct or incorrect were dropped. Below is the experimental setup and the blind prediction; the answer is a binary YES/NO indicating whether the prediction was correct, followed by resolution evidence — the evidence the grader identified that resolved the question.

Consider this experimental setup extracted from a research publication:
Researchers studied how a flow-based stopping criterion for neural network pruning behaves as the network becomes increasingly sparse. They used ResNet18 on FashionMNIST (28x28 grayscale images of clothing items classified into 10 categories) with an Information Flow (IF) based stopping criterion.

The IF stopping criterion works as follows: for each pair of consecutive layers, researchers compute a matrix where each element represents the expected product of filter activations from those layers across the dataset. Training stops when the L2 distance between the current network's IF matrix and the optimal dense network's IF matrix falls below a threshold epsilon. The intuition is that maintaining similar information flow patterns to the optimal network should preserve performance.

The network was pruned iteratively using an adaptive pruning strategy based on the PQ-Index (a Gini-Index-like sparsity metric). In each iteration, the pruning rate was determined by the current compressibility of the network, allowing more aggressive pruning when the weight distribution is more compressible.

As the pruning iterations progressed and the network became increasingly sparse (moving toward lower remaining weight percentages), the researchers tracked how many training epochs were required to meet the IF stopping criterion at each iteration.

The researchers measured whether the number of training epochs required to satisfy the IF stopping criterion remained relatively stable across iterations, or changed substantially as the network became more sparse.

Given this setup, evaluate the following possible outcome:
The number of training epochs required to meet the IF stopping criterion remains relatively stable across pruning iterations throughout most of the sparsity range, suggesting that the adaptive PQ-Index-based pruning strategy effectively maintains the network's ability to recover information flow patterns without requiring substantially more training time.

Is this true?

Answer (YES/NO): NO